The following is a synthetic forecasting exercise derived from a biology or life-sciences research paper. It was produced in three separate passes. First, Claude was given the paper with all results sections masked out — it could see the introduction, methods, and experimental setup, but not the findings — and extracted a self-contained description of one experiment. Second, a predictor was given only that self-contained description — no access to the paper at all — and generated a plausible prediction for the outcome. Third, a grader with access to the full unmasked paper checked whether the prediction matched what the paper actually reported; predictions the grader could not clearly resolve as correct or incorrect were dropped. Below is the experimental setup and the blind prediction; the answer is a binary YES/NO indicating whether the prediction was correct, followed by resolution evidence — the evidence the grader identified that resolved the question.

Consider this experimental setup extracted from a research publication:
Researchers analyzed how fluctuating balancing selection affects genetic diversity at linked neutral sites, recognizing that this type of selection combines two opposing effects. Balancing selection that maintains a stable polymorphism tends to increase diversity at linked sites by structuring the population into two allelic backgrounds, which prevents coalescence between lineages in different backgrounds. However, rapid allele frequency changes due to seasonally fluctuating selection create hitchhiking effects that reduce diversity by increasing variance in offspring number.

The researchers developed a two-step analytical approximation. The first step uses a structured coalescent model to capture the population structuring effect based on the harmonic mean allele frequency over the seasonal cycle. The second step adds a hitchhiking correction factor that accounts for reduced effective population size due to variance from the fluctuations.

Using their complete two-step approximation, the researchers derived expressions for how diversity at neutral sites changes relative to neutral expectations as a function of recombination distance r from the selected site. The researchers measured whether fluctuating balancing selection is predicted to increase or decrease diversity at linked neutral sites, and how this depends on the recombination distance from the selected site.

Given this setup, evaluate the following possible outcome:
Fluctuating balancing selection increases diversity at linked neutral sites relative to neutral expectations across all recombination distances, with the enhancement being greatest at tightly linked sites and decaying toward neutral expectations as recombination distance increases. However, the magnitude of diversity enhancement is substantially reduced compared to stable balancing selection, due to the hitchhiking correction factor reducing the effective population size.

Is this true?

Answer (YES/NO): NO